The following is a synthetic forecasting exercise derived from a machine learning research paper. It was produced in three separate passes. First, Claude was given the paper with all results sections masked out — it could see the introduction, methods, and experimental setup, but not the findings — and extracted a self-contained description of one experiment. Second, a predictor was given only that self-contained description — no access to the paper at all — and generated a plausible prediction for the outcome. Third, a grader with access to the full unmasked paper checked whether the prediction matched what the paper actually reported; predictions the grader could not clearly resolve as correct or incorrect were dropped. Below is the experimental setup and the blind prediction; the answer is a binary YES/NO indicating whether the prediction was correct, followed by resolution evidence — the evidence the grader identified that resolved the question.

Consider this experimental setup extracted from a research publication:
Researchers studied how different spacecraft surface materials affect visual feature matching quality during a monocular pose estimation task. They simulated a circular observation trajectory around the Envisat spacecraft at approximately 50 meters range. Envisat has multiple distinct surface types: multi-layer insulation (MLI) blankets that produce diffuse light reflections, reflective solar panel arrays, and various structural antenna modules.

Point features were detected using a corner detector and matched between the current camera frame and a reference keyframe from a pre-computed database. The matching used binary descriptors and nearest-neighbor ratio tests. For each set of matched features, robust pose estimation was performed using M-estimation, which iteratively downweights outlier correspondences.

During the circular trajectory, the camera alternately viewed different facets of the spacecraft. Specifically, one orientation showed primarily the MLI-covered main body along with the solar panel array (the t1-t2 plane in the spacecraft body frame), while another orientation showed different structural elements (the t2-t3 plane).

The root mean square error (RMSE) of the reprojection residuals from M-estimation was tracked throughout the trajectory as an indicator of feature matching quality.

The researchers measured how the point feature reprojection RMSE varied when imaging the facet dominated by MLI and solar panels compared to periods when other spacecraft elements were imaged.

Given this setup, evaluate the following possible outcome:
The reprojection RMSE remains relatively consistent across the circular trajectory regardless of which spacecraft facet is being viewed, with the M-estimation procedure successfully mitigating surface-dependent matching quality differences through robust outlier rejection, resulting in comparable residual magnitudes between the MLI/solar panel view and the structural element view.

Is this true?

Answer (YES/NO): NO